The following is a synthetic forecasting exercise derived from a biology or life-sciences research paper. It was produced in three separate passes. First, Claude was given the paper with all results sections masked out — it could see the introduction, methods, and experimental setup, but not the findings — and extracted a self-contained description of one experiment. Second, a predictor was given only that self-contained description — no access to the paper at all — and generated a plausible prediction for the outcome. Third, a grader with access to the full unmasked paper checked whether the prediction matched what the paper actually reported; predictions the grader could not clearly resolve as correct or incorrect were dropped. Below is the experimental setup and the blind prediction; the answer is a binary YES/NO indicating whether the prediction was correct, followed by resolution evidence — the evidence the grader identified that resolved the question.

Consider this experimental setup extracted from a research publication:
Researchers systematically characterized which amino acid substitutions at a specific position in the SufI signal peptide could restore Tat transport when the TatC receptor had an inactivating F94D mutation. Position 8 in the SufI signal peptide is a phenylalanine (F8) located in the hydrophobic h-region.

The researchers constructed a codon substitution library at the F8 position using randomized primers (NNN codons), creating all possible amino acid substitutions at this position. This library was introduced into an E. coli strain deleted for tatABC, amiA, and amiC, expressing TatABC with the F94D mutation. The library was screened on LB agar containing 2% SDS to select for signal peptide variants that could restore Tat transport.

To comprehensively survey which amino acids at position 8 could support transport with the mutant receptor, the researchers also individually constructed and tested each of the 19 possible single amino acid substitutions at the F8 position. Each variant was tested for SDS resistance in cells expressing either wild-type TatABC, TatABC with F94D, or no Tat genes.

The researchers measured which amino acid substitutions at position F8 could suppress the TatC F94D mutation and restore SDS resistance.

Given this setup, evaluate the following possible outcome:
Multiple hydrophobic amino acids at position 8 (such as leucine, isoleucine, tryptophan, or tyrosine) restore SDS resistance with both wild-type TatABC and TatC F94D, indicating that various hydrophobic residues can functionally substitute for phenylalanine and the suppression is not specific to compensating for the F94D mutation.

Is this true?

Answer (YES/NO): NO